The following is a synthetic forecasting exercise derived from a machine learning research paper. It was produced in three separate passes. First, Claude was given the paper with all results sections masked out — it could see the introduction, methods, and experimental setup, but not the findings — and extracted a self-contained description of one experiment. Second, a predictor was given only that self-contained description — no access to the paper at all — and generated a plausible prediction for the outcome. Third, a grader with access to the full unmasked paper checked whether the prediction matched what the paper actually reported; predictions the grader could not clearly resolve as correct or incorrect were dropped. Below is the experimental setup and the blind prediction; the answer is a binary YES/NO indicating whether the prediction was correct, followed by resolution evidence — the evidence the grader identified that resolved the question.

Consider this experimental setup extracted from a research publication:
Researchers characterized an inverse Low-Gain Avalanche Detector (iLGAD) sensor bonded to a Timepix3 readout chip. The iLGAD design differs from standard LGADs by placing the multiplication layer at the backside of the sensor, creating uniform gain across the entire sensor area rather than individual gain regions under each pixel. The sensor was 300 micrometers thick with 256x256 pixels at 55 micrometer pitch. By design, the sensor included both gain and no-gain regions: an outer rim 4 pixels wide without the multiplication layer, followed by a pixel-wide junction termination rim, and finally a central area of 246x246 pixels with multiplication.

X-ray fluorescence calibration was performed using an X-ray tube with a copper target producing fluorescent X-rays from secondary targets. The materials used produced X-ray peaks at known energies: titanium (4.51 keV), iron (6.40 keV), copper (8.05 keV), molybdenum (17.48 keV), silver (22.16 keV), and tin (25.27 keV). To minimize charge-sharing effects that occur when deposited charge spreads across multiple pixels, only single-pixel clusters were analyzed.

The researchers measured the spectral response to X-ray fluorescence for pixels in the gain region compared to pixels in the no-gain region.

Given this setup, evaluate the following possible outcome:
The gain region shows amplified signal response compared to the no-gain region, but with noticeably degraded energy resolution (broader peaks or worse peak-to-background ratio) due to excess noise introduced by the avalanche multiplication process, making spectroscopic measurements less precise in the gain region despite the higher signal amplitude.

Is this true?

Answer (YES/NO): NO